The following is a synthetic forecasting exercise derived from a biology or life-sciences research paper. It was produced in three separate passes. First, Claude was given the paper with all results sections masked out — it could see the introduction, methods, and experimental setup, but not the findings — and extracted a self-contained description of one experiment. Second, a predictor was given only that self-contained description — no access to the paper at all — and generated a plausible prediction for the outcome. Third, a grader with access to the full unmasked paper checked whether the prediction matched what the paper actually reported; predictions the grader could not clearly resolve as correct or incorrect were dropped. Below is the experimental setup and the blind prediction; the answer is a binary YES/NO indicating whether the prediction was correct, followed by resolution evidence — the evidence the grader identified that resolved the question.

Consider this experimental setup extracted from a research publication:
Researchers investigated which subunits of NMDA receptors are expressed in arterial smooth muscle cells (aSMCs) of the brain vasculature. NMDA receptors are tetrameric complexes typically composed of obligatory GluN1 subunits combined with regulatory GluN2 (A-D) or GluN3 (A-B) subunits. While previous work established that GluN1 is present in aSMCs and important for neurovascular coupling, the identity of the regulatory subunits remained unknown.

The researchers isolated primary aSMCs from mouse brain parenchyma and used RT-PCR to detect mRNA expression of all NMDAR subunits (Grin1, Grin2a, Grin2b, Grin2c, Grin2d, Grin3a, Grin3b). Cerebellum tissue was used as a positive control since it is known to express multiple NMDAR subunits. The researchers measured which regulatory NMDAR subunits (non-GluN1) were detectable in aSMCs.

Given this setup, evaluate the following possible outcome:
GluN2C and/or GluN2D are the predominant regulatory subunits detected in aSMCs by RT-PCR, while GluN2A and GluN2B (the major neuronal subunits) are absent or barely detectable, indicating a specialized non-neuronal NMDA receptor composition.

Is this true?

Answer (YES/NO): YES